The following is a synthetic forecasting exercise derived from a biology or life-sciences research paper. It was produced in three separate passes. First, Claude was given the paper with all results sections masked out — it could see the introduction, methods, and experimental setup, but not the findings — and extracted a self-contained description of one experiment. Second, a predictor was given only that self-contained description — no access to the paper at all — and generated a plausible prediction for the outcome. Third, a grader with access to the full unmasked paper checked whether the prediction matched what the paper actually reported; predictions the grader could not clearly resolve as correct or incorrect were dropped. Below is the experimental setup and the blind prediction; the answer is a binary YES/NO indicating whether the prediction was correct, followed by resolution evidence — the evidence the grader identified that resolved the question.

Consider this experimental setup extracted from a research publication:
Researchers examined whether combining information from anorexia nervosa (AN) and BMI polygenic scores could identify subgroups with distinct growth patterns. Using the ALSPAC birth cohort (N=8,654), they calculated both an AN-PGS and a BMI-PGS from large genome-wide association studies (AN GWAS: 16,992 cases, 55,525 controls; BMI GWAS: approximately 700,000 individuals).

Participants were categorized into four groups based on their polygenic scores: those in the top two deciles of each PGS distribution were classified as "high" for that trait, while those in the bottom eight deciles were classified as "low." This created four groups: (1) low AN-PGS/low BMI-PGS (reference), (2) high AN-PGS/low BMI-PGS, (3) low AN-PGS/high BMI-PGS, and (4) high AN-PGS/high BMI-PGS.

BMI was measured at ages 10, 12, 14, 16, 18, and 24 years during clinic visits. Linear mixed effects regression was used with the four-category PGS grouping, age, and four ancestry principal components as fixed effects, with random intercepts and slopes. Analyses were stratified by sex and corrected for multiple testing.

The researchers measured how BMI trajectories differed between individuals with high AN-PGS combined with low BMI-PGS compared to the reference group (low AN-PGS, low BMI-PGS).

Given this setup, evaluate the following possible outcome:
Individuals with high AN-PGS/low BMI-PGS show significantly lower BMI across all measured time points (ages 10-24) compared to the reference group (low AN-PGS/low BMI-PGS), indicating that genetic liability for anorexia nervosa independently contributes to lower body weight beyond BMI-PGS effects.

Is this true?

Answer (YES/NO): NO